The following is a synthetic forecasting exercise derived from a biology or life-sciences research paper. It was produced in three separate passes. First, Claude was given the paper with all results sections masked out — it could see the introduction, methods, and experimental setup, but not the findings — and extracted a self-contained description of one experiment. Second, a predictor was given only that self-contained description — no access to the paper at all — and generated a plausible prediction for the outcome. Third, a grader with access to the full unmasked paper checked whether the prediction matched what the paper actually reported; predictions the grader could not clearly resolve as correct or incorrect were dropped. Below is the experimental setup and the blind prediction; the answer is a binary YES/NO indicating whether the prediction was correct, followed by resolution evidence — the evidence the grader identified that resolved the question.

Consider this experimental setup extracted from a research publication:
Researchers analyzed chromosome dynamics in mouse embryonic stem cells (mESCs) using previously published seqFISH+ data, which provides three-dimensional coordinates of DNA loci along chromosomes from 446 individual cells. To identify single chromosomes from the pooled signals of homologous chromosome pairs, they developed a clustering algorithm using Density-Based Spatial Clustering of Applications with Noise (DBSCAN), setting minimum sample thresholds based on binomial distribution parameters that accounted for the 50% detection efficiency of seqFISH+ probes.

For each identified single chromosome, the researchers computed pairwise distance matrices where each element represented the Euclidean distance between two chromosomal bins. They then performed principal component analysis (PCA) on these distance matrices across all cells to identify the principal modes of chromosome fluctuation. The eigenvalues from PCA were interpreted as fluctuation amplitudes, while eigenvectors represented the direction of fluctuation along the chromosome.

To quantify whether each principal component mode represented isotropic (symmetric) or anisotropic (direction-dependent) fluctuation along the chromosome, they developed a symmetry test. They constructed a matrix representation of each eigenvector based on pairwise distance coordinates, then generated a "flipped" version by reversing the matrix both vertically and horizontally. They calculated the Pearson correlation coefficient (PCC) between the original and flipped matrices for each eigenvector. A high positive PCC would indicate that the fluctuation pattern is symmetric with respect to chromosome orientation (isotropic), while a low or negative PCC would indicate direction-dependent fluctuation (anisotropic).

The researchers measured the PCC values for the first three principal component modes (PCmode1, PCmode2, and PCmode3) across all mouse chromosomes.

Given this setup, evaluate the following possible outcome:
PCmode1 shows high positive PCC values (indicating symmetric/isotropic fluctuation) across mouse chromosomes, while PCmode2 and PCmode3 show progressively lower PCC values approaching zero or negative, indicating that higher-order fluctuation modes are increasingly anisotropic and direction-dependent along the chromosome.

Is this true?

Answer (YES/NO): YES